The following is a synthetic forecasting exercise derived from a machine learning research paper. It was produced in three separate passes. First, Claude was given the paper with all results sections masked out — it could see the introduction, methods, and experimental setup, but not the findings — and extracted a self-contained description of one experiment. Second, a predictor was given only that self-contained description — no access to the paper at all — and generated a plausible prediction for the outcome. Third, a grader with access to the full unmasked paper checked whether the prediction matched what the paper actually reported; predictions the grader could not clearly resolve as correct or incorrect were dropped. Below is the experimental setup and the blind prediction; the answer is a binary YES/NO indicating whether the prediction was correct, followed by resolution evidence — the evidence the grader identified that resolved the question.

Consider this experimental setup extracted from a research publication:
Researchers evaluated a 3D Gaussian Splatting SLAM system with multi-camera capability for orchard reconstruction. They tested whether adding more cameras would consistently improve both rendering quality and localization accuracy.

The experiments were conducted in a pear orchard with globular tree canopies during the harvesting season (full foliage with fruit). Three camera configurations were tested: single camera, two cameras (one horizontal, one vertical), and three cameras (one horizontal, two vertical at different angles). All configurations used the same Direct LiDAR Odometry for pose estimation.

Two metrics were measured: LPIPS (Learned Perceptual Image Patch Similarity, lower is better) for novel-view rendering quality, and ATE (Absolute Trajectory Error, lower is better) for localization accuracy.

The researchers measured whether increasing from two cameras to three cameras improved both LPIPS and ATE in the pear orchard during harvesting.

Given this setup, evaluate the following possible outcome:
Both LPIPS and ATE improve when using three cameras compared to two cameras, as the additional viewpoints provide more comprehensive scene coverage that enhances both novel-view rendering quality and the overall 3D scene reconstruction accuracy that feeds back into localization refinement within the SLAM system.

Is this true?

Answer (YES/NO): YES